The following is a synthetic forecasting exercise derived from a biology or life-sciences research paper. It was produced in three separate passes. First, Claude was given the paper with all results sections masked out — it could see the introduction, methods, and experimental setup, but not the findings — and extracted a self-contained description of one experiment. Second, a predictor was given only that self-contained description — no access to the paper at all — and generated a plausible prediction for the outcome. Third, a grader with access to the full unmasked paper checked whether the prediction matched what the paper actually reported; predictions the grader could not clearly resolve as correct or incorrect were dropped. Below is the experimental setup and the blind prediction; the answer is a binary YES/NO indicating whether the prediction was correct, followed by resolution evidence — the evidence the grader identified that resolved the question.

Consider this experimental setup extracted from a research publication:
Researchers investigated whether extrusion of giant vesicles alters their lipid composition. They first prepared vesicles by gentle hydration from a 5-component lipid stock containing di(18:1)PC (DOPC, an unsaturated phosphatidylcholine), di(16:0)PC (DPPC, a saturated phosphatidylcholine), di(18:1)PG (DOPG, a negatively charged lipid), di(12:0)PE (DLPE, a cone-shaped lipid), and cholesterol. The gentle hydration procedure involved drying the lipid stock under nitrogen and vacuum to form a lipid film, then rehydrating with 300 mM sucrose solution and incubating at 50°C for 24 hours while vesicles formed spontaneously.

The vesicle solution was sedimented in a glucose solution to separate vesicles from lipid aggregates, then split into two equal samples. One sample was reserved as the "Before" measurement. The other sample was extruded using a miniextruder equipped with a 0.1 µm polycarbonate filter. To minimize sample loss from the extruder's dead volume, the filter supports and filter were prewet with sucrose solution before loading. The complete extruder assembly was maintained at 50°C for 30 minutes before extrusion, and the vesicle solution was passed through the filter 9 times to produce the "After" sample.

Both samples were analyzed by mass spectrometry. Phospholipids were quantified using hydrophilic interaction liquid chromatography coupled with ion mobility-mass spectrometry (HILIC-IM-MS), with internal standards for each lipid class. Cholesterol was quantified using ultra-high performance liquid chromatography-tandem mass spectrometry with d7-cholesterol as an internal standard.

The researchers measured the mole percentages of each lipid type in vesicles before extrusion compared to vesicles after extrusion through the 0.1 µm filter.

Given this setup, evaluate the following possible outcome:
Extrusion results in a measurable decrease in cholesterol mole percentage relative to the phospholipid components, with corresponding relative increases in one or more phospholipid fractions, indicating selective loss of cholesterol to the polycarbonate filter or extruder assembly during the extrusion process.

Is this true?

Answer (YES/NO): YES